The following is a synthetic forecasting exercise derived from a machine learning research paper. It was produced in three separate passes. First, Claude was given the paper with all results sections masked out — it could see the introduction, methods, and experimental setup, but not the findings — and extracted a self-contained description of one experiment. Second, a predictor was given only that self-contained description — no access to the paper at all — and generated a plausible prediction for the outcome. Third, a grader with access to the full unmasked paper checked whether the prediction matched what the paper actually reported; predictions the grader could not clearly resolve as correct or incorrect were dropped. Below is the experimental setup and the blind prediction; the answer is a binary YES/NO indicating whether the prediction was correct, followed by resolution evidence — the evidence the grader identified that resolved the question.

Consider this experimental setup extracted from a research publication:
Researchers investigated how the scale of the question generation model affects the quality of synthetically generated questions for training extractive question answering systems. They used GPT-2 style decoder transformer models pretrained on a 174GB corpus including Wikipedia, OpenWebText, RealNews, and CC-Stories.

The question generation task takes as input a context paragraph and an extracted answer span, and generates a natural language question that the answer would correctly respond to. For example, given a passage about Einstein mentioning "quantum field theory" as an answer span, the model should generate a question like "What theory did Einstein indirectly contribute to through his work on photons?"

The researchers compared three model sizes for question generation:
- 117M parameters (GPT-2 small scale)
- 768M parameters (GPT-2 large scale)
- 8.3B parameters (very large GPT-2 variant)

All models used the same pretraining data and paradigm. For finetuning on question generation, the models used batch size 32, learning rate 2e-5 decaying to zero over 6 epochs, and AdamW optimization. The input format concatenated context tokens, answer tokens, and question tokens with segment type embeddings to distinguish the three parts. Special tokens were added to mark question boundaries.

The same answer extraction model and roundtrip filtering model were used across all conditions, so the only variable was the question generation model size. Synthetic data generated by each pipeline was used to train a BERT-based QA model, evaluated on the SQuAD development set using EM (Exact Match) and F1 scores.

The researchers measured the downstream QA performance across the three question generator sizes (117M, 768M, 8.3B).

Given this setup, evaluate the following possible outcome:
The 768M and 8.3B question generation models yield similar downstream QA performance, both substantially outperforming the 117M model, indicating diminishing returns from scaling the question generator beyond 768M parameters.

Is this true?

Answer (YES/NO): NO